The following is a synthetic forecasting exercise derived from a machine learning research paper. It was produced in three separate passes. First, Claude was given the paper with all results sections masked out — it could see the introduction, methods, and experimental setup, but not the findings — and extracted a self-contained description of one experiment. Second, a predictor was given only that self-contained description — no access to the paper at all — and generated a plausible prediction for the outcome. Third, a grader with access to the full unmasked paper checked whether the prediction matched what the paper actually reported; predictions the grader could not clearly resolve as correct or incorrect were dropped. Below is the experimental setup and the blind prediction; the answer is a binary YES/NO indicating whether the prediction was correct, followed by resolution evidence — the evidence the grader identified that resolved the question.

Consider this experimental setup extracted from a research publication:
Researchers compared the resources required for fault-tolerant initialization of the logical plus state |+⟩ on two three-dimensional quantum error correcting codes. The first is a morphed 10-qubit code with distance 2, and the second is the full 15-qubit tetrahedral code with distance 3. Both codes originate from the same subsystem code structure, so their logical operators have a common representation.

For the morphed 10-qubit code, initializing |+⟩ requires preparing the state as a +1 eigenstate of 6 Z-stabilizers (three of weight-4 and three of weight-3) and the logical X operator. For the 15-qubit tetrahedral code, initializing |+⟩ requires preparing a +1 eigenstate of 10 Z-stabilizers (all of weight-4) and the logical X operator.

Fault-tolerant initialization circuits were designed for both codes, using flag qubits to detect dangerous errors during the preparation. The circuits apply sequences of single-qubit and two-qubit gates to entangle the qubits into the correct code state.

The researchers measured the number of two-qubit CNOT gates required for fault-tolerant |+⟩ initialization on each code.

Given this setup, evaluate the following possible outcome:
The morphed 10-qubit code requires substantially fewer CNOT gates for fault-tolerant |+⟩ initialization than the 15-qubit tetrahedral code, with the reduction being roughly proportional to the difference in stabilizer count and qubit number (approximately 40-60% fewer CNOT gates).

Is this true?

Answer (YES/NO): YES